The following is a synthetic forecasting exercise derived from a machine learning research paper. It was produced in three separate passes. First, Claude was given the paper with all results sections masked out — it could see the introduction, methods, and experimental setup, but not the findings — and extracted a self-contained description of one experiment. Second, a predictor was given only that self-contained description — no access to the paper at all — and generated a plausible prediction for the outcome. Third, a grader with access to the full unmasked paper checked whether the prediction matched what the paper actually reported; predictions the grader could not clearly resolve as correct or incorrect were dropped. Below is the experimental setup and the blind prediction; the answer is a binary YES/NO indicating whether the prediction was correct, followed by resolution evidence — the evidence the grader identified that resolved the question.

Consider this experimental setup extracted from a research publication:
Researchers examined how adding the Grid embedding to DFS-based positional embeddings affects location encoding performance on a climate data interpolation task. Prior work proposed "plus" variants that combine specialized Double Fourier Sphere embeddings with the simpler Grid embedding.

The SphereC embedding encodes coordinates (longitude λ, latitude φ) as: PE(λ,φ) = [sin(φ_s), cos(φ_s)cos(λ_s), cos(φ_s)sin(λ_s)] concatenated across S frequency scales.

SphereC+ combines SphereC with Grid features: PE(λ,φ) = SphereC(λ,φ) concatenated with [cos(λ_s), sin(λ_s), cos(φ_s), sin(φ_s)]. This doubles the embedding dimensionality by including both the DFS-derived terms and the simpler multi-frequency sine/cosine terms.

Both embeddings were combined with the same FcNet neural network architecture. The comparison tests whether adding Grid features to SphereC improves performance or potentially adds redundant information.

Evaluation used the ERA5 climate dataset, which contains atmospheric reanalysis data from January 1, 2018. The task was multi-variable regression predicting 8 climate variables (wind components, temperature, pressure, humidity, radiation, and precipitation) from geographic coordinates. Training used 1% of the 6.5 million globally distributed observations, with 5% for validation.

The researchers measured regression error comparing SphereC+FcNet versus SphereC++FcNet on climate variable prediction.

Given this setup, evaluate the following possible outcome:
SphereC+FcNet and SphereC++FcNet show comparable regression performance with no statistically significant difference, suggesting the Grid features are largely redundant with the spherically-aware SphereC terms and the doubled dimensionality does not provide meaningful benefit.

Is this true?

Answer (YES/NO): NO